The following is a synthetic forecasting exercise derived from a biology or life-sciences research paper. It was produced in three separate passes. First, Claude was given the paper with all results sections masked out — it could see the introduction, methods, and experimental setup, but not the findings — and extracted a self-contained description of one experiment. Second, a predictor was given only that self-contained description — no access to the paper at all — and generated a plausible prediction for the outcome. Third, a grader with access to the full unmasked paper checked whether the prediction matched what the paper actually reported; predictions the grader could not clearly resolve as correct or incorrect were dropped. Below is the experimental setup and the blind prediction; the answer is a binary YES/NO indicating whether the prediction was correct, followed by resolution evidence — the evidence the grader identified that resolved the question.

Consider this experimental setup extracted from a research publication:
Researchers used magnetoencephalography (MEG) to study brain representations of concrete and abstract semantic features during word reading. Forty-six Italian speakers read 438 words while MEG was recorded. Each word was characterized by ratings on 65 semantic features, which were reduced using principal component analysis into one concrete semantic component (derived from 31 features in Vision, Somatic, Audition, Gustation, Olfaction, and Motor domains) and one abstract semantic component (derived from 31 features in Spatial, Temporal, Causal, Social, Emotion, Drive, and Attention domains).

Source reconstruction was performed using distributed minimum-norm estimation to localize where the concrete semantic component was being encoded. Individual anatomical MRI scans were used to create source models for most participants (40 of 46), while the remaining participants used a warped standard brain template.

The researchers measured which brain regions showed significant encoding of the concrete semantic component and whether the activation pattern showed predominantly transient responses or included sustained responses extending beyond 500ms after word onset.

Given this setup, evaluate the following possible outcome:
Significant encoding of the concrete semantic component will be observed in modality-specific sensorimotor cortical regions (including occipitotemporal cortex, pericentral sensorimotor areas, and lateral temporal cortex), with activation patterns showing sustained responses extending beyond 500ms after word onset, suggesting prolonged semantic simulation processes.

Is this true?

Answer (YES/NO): NO